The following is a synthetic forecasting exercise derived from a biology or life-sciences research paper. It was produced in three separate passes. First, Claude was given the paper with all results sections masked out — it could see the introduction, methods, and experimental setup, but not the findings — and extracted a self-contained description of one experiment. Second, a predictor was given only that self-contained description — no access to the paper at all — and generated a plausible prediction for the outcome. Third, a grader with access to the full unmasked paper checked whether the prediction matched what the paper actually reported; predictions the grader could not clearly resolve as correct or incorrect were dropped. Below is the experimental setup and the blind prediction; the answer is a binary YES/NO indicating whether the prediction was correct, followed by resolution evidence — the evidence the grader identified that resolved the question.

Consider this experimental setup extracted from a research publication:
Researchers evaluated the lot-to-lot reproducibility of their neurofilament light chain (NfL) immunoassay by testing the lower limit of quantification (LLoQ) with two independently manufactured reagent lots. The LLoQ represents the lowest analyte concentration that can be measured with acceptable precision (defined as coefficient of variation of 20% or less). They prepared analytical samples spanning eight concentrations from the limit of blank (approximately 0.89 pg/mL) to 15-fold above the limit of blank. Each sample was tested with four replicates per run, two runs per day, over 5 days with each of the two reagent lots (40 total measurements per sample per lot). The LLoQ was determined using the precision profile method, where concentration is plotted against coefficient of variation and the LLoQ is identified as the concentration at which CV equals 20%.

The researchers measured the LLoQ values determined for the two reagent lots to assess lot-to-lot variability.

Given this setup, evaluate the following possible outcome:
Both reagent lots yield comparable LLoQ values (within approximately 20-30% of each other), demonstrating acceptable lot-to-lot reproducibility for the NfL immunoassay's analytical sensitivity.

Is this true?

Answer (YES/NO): YES